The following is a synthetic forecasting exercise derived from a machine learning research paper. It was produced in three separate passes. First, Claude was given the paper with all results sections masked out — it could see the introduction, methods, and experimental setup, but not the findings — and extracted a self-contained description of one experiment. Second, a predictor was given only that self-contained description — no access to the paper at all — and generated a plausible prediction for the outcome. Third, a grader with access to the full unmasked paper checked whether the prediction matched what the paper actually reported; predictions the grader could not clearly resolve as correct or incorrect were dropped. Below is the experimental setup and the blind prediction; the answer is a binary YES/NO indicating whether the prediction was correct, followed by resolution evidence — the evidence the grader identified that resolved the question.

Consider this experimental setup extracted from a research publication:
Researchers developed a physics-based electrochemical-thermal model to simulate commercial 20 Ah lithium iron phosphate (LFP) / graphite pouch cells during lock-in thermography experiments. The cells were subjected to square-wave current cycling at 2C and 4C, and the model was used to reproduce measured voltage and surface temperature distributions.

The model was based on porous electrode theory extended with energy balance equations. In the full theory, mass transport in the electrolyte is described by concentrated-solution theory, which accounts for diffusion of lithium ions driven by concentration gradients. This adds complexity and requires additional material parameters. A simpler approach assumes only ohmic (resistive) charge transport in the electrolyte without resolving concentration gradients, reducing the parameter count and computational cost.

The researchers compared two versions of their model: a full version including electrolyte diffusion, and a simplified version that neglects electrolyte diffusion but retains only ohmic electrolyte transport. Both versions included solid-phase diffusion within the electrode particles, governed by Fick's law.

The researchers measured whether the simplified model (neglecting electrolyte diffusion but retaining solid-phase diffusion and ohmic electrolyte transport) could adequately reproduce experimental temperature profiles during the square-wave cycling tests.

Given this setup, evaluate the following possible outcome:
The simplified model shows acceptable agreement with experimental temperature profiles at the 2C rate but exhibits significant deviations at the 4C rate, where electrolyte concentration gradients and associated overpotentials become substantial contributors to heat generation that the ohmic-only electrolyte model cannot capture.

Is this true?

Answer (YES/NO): NO